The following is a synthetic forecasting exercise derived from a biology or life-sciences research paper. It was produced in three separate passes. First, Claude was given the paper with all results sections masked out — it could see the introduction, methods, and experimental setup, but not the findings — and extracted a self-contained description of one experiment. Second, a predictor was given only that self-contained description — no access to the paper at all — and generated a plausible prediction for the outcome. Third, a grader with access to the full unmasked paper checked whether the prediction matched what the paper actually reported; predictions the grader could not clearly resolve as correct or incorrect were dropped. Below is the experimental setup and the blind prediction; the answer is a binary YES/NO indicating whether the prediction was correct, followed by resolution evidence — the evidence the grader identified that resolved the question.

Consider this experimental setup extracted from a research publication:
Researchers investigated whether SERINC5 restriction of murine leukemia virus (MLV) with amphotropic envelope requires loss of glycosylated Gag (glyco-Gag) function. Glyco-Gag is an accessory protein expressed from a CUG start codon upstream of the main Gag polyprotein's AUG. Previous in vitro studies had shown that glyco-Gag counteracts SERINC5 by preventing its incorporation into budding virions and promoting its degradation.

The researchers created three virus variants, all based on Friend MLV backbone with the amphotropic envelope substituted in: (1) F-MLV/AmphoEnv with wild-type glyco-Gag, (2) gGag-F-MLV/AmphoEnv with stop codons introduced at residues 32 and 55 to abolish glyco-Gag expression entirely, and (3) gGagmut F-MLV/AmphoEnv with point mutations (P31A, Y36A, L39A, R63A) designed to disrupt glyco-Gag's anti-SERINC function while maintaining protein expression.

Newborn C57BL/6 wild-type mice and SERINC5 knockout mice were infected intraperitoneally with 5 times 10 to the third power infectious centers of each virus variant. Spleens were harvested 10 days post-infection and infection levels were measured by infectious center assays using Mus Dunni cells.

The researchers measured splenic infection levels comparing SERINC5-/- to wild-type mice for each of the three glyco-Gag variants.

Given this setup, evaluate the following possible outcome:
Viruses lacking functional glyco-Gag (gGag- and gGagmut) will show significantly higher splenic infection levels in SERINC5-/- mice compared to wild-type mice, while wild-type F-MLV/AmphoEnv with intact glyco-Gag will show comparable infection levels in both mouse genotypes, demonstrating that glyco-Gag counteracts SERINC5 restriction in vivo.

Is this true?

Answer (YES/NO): NO